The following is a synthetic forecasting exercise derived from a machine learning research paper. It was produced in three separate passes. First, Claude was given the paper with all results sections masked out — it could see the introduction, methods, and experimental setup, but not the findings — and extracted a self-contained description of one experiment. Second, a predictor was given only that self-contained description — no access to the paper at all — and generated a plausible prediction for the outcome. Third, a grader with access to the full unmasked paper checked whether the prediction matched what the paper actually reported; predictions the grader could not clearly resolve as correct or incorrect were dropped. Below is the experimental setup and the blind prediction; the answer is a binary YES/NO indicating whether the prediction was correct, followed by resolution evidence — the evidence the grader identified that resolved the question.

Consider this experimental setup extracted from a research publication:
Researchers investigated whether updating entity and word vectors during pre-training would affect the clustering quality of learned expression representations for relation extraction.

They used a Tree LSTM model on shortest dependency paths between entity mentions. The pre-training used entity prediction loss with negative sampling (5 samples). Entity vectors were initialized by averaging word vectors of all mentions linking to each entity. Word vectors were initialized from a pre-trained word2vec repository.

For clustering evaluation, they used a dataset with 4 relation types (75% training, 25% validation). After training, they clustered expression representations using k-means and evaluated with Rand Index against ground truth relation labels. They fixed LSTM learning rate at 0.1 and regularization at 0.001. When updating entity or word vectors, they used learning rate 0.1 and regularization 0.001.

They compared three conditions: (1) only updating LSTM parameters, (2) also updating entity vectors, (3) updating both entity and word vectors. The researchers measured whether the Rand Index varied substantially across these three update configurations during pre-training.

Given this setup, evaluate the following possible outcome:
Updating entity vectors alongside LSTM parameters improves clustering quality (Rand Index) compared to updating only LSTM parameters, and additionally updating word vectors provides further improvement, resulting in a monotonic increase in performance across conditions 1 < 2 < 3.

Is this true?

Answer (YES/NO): NO